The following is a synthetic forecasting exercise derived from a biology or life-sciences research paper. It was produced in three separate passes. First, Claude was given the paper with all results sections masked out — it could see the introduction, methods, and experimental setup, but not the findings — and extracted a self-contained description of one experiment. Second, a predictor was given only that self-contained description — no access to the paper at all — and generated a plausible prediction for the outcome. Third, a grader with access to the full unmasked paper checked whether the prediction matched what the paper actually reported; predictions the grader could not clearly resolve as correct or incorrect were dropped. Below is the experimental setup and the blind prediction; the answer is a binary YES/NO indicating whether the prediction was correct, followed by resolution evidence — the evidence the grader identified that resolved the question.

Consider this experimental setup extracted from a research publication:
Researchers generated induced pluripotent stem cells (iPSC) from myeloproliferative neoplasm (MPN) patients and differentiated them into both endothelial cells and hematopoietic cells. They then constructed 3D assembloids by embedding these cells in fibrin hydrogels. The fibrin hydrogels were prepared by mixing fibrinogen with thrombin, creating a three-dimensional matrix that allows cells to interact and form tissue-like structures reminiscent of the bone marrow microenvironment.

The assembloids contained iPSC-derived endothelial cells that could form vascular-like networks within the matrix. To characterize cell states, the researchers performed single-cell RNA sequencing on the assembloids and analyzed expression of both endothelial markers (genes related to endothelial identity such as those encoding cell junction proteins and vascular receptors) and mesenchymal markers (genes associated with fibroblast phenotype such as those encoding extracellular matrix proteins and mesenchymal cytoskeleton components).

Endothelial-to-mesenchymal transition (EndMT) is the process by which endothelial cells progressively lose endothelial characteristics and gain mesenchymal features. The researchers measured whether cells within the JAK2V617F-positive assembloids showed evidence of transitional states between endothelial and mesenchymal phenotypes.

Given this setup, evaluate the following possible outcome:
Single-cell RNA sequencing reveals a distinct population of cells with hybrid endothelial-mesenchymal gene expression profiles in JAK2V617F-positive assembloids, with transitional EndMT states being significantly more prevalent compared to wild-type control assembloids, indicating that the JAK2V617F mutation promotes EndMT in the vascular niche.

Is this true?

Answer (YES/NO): YES